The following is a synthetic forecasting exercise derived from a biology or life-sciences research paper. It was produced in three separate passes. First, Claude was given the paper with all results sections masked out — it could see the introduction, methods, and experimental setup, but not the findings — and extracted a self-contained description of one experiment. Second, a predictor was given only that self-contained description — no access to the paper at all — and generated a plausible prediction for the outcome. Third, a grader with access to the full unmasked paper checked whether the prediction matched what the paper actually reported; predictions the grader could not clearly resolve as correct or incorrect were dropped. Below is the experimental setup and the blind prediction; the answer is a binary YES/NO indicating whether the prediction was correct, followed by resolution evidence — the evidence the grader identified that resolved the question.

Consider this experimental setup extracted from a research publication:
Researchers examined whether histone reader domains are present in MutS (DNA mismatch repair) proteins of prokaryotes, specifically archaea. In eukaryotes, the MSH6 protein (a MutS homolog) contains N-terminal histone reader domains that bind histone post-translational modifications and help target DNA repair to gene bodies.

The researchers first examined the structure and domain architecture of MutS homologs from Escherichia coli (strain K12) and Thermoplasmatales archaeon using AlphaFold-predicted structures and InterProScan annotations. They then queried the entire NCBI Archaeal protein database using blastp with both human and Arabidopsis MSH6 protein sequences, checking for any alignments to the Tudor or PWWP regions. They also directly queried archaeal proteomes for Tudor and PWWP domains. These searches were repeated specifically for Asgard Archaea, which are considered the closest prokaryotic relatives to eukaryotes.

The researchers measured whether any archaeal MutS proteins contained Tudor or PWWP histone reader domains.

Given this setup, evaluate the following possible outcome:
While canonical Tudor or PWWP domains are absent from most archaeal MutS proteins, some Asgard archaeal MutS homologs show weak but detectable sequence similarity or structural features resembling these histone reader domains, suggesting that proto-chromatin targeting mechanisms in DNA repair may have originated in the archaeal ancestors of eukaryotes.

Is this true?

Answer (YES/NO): NO